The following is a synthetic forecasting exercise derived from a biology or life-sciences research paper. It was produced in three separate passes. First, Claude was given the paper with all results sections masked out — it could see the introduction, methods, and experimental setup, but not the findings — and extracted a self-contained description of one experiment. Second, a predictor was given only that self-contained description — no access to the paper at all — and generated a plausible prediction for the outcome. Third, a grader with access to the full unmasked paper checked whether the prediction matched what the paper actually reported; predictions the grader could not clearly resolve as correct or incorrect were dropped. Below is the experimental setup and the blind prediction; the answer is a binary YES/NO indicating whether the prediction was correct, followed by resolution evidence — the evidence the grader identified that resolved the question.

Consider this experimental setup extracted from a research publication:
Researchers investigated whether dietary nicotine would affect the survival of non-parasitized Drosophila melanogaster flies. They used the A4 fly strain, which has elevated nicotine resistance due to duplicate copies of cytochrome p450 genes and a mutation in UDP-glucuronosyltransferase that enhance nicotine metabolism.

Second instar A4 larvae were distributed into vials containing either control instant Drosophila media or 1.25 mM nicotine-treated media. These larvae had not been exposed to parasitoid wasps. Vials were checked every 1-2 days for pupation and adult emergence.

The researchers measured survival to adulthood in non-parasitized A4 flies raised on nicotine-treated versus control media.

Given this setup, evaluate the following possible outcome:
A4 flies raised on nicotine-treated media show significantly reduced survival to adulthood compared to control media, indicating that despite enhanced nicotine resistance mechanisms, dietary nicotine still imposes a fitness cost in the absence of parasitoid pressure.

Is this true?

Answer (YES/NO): YES